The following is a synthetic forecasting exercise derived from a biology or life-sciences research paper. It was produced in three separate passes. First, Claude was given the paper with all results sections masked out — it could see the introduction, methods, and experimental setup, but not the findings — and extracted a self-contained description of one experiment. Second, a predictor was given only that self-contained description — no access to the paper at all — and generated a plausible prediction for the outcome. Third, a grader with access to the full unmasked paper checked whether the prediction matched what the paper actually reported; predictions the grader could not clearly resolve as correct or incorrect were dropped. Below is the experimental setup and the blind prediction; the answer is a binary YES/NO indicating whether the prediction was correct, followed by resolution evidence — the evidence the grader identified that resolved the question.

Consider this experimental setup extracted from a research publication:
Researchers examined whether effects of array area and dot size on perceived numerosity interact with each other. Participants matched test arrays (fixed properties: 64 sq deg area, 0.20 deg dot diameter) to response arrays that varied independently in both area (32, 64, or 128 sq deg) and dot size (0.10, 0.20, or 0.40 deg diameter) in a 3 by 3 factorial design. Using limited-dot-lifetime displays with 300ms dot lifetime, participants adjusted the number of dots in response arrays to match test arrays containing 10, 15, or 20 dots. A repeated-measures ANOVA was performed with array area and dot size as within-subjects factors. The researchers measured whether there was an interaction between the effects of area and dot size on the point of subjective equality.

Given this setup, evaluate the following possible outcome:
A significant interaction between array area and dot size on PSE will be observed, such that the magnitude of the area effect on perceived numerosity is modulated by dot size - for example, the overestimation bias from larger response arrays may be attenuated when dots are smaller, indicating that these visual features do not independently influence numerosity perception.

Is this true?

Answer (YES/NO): NO